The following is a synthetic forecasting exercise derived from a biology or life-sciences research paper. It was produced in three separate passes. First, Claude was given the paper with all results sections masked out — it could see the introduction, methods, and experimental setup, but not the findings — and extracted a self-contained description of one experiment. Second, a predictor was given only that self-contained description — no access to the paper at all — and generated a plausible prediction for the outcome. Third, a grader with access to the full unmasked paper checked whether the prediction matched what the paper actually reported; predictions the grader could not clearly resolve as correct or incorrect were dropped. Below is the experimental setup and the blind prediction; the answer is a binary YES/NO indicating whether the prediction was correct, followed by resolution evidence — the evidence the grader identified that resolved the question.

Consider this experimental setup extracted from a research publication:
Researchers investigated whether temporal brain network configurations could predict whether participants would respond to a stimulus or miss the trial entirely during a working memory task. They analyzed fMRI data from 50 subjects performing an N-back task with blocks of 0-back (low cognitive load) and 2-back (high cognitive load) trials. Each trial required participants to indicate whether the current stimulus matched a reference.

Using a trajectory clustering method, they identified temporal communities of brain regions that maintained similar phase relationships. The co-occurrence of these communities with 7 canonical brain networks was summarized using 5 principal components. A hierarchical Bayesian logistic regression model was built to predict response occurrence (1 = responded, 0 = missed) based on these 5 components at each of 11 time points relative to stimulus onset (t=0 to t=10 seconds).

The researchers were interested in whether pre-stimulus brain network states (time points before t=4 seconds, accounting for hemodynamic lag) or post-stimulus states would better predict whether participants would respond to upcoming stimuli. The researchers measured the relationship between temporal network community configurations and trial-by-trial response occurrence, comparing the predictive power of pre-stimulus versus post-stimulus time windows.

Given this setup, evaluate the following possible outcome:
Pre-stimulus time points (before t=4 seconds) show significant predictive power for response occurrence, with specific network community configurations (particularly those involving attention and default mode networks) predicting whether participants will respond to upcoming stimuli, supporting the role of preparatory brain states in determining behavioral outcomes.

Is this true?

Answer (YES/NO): NO